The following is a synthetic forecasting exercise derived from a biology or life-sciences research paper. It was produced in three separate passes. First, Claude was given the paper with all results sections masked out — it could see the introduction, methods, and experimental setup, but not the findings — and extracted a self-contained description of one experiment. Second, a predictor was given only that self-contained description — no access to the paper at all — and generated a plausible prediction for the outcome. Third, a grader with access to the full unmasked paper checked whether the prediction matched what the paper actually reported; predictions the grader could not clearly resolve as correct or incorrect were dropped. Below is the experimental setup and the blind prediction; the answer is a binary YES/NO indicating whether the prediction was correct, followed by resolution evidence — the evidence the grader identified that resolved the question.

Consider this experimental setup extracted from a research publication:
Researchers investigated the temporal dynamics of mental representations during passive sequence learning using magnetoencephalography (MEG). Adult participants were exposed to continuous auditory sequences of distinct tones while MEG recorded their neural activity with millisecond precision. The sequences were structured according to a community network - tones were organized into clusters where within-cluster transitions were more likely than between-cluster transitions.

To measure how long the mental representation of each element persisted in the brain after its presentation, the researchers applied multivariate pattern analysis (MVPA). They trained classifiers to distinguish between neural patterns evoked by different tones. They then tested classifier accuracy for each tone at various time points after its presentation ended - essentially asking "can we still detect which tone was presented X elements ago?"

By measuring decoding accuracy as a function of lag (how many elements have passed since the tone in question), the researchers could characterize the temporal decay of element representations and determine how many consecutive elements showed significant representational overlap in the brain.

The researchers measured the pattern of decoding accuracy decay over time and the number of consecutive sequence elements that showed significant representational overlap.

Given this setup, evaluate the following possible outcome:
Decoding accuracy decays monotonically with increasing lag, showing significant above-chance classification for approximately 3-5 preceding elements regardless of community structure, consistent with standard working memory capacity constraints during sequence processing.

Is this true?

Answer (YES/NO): NO